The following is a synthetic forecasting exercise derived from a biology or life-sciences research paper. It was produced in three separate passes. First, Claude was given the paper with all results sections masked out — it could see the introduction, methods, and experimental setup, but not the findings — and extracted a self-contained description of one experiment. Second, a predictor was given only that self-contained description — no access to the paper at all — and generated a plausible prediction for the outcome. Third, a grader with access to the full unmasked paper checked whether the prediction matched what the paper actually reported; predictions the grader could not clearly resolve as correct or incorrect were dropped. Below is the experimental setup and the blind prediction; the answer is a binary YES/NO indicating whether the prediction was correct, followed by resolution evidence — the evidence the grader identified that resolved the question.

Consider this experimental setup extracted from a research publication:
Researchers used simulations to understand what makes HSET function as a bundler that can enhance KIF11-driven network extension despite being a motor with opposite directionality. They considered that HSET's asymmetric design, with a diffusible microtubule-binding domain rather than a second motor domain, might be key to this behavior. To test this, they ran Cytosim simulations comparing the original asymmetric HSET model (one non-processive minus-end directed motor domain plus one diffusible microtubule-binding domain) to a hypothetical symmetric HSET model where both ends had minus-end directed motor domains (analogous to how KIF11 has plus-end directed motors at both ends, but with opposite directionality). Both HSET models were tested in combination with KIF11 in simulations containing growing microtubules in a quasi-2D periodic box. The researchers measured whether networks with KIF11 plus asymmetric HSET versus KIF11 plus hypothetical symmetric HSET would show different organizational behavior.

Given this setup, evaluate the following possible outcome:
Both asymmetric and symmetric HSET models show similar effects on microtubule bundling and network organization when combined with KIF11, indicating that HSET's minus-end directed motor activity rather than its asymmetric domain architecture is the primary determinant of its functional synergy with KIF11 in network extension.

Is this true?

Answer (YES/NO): NO